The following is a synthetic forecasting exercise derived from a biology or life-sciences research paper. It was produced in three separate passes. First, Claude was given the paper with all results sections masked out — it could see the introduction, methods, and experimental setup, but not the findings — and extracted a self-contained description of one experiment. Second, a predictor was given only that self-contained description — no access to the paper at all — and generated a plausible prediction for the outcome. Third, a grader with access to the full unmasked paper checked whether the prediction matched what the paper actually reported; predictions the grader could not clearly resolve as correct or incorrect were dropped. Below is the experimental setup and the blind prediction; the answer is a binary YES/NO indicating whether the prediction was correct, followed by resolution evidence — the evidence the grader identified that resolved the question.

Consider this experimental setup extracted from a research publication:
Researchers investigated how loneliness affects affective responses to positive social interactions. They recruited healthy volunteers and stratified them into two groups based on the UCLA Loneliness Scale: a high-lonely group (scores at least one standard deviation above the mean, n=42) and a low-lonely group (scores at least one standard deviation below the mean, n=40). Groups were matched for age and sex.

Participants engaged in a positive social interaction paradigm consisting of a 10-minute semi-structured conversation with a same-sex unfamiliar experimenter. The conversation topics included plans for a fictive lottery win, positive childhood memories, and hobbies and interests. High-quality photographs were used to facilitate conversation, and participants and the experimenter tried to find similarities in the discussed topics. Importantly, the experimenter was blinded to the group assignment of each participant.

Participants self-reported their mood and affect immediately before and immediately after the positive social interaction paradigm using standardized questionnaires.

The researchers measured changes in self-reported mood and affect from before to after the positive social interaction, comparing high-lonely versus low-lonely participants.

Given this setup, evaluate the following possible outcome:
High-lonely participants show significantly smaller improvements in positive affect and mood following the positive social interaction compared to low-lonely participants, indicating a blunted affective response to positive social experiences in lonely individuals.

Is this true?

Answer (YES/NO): YES